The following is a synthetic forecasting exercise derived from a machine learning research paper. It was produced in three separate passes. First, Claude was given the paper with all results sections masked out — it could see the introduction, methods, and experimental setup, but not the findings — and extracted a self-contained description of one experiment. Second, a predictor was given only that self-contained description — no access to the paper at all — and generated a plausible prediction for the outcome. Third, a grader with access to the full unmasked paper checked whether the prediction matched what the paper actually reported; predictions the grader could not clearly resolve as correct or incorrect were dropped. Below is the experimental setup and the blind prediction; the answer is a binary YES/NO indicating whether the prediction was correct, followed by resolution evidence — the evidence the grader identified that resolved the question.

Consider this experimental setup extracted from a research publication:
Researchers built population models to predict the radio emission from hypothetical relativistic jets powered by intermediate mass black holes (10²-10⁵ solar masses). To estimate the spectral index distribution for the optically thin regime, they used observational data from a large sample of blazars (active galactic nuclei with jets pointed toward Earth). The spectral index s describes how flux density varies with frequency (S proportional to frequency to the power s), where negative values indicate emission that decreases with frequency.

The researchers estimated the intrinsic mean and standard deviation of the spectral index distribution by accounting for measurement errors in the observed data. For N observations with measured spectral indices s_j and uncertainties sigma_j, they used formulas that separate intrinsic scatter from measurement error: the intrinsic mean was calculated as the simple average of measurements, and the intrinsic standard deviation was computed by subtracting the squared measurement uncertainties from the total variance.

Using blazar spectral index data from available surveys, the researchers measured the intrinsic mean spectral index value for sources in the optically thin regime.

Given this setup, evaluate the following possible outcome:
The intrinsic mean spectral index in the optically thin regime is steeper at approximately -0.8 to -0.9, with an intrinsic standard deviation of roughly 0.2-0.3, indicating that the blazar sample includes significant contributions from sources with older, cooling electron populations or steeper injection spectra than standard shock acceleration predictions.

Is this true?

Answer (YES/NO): NO